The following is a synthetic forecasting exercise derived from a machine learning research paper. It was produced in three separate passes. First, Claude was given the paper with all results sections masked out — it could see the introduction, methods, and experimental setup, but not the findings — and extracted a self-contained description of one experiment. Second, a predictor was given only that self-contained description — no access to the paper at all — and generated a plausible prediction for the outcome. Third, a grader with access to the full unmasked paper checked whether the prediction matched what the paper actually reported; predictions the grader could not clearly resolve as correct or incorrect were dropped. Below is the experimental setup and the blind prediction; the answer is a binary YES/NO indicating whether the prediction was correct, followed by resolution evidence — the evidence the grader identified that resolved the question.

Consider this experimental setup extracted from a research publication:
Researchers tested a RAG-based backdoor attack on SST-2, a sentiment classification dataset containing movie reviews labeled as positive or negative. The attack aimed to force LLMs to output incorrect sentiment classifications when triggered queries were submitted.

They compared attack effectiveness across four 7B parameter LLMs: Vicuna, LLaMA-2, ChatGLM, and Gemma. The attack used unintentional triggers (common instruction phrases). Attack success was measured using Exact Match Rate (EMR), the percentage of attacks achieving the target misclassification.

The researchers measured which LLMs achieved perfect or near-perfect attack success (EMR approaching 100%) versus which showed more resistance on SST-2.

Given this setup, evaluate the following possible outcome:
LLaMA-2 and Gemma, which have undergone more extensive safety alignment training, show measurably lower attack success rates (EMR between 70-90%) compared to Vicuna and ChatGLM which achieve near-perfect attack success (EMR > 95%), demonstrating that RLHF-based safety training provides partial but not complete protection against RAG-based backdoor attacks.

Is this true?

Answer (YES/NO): NO